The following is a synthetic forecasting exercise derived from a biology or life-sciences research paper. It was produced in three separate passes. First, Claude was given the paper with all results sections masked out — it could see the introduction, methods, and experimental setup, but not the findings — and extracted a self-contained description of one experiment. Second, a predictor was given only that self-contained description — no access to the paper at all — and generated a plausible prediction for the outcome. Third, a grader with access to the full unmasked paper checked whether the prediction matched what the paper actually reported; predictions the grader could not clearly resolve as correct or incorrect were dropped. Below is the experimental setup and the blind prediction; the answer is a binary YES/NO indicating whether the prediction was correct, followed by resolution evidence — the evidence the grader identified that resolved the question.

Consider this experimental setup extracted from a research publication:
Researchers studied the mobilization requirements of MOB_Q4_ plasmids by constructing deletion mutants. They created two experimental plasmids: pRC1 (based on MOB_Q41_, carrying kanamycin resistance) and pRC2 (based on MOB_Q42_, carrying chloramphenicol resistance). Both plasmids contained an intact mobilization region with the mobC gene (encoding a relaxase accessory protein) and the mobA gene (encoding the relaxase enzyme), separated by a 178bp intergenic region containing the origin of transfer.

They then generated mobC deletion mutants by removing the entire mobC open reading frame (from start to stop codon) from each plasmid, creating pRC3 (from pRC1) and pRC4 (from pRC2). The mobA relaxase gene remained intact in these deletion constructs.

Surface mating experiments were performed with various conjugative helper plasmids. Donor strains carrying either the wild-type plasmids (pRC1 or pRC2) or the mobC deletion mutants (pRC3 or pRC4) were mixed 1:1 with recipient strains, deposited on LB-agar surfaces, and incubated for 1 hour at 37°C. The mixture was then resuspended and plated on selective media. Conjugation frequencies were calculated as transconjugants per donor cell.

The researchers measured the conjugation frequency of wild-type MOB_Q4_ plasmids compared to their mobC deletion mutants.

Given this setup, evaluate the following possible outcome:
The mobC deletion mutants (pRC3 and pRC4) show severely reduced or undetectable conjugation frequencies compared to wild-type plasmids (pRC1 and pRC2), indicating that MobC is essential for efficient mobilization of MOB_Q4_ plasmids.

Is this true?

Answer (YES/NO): NO